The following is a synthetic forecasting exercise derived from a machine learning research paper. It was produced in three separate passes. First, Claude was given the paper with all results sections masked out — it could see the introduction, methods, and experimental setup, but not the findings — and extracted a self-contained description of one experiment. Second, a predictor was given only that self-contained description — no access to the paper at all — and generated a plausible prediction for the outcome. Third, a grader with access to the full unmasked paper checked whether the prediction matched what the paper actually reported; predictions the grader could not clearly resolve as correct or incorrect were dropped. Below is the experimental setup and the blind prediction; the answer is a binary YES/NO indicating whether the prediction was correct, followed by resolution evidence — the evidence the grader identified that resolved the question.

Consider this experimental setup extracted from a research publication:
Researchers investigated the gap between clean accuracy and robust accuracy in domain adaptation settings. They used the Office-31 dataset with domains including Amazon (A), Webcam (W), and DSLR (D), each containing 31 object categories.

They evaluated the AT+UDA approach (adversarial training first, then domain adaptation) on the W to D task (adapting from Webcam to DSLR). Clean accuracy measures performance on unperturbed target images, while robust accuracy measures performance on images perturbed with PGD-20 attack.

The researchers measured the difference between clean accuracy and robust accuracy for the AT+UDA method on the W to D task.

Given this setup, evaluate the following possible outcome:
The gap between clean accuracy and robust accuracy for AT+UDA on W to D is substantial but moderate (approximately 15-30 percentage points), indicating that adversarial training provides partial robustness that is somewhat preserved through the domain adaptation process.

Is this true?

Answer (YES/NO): YES